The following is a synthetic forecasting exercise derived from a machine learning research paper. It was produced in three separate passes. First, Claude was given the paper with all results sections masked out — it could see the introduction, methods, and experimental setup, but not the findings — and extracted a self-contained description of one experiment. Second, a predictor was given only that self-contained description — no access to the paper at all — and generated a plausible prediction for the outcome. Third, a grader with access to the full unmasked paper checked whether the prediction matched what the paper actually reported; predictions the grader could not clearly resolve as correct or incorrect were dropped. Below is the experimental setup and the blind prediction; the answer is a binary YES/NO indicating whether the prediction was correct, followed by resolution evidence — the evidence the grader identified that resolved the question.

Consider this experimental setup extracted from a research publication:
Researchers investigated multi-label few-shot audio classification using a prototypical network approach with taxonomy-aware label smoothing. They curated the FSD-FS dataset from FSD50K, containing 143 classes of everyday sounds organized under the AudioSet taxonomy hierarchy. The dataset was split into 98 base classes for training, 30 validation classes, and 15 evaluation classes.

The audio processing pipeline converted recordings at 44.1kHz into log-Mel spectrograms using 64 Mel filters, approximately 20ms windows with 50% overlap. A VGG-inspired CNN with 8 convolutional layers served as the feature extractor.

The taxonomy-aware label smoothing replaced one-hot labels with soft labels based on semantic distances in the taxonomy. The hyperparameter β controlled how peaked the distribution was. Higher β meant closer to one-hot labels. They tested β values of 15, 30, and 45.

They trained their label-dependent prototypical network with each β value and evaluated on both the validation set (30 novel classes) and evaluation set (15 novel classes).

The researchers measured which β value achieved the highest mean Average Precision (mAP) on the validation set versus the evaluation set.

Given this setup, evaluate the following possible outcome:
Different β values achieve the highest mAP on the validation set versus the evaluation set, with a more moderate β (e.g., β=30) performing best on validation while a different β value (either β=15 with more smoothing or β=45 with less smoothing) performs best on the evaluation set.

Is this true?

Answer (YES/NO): NO